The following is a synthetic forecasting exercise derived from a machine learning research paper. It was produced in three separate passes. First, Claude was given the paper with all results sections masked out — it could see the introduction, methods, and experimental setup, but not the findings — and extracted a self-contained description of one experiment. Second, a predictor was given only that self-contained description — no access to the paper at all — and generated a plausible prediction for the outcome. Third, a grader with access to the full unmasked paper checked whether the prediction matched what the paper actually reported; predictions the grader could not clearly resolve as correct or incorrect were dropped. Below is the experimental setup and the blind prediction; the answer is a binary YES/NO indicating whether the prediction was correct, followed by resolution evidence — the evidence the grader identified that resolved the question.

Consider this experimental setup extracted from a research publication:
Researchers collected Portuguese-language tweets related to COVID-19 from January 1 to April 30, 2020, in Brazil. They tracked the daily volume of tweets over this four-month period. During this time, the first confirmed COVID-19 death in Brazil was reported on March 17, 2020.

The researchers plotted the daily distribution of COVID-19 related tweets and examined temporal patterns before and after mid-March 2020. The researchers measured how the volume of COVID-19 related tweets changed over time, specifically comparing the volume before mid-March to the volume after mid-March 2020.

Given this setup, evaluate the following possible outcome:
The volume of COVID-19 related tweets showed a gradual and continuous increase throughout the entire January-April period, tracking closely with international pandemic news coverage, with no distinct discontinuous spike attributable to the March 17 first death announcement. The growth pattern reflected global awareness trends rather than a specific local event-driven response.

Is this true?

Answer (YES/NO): NO